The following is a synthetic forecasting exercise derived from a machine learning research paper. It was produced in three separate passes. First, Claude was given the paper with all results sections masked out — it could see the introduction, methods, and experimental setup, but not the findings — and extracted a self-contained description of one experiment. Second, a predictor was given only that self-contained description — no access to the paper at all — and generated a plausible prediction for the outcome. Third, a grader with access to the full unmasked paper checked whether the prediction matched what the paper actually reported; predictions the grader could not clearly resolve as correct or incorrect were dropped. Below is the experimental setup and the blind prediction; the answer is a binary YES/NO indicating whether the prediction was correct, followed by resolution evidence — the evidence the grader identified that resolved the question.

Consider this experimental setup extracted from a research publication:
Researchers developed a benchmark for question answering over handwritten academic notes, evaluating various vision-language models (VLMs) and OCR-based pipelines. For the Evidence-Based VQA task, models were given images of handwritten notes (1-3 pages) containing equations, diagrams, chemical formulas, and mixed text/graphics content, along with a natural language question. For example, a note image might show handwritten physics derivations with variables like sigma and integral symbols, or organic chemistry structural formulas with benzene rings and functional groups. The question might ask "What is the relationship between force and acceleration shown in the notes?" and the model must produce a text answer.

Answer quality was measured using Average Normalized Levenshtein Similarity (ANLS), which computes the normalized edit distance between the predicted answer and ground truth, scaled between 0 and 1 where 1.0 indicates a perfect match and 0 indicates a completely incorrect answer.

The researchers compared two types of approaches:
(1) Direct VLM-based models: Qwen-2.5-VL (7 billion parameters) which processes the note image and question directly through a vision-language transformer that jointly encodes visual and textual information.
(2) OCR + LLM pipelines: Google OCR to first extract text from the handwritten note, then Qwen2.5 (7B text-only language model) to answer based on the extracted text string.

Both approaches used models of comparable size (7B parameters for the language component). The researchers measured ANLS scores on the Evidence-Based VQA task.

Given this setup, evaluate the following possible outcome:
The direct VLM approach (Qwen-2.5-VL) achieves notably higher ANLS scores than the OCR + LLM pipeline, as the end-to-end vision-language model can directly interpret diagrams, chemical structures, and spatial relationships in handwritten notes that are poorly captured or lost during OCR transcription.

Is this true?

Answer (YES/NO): YES